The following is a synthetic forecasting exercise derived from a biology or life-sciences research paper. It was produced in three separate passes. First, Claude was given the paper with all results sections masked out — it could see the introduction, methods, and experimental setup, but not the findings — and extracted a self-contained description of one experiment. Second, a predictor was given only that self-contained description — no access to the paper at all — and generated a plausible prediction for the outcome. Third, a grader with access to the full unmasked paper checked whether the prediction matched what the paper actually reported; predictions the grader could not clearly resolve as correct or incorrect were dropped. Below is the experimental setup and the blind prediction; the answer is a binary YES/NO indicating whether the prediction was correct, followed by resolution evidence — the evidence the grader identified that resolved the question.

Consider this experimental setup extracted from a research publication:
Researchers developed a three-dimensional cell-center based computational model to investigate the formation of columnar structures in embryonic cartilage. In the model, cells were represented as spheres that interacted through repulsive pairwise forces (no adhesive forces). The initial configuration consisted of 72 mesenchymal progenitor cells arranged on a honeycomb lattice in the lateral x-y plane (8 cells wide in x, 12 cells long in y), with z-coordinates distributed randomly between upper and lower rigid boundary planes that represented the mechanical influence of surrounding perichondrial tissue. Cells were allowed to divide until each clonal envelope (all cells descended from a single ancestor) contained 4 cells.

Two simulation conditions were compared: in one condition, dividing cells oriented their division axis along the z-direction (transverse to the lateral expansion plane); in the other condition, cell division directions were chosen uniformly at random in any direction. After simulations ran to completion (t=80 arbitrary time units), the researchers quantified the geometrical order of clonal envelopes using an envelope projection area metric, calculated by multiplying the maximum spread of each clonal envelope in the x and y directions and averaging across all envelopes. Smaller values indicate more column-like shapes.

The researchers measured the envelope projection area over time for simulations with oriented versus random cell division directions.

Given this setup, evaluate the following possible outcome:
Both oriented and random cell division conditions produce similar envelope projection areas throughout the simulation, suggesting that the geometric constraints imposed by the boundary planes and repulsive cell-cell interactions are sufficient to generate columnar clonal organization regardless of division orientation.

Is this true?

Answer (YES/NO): NO